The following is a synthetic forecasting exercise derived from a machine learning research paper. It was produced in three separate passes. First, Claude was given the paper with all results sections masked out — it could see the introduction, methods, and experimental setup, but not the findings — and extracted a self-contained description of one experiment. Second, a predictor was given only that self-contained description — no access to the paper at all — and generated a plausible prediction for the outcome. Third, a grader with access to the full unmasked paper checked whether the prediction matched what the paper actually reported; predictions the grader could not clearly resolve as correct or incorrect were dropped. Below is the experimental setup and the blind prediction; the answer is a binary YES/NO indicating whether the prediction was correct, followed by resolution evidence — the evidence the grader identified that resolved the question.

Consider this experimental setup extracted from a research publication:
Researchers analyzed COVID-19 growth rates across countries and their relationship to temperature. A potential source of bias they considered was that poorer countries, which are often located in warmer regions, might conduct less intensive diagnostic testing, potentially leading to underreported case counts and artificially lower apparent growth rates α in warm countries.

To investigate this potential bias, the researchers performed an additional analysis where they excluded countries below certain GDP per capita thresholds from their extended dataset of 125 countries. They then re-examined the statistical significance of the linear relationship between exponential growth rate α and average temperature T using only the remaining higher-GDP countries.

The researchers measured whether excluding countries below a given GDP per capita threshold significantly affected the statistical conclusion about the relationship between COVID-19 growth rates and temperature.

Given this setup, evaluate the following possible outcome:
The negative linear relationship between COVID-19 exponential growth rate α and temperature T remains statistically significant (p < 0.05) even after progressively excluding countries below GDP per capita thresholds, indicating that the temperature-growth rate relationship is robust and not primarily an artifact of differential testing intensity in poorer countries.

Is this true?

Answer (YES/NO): YES